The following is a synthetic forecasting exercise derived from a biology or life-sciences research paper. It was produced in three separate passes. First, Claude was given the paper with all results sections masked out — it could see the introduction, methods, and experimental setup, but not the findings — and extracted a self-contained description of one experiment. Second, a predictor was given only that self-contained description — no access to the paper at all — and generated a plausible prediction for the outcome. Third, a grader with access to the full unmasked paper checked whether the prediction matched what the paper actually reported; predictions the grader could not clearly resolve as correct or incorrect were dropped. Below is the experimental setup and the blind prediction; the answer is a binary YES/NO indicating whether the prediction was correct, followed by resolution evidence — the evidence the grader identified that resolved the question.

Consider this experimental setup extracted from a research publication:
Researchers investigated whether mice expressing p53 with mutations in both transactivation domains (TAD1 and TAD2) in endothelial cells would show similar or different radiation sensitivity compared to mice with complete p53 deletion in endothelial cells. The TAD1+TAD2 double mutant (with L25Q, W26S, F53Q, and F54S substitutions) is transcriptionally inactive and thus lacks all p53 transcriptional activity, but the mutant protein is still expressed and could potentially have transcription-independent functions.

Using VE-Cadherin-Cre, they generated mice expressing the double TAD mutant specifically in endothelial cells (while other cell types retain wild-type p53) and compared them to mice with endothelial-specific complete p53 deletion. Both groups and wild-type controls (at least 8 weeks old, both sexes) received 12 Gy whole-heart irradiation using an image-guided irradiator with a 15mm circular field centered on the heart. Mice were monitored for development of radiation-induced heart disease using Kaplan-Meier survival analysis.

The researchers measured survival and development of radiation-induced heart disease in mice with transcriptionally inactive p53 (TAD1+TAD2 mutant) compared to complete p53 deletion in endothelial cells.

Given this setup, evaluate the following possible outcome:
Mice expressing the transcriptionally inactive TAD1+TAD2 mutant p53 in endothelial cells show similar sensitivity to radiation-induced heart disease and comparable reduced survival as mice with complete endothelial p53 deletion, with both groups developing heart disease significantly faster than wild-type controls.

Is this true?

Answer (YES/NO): YES